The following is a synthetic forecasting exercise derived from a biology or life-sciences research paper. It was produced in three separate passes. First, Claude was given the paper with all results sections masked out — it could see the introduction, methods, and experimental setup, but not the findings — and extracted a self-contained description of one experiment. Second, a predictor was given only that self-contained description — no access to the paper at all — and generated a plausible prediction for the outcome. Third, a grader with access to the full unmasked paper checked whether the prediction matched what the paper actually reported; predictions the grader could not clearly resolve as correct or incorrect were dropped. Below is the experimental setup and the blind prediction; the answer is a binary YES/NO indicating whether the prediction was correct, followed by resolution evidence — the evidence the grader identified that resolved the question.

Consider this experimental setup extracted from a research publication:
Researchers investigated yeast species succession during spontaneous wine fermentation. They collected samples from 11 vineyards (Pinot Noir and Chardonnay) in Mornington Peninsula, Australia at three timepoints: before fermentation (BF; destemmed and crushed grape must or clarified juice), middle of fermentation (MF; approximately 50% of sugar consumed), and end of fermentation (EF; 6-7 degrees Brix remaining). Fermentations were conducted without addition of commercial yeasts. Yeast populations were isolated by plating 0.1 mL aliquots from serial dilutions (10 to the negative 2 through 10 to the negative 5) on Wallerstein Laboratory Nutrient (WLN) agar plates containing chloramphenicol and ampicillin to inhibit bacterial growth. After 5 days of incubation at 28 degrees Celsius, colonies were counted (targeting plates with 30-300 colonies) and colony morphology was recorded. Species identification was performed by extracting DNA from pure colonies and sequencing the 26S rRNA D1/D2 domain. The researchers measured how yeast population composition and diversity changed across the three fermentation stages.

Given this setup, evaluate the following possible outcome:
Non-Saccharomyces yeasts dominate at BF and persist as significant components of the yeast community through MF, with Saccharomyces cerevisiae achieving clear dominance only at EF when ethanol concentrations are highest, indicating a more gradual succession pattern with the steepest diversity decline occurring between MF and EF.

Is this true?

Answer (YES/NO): NO